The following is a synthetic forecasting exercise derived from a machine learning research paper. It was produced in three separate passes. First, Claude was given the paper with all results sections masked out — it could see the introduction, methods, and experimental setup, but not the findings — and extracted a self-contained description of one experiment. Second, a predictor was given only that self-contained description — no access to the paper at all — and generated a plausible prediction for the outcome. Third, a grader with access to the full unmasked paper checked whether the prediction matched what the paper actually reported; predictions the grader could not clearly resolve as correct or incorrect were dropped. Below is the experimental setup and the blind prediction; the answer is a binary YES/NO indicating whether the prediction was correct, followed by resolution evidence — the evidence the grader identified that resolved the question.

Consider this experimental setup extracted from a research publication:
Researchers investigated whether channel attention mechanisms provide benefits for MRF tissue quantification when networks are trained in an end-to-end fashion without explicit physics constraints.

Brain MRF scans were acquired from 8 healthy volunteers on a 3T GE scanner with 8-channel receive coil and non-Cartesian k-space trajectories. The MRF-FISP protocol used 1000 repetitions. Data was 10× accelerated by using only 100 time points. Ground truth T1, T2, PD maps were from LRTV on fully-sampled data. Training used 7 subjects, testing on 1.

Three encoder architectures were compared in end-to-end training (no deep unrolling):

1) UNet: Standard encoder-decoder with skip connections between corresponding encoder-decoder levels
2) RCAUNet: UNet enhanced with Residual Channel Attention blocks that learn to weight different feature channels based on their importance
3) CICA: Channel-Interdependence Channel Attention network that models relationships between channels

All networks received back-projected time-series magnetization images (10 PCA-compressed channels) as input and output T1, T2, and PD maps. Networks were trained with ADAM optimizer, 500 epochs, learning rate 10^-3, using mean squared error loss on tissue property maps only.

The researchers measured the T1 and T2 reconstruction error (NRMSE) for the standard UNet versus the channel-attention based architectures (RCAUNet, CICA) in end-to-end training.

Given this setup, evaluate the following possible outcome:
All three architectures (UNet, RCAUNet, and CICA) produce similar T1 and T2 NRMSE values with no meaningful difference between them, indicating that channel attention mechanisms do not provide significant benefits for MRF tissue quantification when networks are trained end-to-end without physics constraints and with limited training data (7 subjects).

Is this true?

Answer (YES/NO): NO